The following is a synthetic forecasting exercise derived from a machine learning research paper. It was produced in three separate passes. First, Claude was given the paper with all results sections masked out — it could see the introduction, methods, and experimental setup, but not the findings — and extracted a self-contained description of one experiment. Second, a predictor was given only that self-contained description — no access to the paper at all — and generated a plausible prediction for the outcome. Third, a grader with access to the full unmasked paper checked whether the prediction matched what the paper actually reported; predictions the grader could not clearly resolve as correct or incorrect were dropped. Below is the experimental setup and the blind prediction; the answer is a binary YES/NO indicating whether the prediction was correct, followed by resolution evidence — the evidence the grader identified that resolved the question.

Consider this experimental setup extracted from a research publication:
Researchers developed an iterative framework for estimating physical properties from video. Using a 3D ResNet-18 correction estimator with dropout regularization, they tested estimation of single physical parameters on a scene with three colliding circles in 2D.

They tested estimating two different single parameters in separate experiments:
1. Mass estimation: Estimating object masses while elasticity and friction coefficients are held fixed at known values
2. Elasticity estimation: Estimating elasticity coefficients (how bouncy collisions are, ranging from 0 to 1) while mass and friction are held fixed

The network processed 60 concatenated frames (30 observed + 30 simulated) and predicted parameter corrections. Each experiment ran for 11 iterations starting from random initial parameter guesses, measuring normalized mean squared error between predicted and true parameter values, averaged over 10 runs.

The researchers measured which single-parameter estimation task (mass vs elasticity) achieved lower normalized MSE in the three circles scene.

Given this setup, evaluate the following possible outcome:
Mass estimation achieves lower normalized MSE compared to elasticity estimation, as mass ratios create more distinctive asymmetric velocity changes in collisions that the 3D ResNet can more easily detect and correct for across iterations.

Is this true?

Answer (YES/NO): NO